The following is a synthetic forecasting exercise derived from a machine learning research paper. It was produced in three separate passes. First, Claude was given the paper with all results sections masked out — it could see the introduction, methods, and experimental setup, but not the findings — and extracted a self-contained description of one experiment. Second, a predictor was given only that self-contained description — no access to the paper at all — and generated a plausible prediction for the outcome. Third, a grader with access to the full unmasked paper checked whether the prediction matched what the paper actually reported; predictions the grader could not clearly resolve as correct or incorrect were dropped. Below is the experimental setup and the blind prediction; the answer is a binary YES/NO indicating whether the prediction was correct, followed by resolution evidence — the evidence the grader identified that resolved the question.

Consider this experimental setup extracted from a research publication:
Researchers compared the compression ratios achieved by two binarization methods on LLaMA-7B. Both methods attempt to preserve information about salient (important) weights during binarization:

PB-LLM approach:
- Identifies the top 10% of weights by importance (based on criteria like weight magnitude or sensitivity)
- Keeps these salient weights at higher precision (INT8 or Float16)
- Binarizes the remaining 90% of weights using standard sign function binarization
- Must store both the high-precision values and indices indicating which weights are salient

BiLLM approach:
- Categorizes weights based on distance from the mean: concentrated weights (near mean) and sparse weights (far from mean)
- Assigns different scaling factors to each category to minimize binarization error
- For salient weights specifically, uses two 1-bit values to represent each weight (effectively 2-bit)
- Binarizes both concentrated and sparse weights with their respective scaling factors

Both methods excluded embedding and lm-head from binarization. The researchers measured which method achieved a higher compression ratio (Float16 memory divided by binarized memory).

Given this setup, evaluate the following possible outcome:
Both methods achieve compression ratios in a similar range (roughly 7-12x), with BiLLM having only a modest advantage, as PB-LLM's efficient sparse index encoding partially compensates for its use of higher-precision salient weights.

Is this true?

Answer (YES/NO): NO